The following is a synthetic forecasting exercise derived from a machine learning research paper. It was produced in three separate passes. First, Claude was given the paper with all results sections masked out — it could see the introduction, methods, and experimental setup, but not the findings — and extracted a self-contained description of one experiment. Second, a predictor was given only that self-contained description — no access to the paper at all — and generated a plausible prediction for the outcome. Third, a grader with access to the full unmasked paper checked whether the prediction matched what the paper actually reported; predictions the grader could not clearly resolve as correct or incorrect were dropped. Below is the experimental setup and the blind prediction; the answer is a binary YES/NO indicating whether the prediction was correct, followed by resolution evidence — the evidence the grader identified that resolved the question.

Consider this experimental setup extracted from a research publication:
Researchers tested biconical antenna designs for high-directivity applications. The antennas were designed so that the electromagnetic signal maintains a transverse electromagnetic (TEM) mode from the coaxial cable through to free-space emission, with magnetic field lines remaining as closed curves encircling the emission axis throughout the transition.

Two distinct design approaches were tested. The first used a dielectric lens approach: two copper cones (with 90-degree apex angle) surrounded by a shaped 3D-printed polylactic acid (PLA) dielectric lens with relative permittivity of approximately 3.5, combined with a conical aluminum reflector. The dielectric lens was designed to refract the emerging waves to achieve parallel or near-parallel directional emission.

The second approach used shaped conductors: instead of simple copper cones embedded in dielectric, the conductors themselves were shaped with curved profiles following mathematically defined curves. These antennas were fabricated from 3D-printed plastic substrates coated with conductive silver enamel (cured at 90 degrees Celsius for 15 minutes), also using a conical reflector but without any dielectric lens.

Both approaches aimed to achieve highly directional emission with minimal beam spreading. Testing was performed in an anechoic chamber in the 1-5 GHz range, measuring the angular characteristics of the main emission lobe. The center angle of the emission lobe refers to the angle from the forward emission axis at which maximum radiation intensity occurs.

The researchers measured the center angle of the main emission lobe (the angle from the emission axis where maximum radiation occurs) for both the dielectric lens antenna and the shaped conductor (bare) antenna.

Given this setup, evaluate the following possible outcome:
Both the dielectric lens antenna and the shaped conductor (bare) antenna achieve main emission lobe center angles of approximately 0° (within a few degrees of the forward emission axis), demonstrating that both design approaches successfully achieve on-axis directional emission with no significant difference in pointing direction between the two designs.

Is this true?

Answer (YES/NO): NO